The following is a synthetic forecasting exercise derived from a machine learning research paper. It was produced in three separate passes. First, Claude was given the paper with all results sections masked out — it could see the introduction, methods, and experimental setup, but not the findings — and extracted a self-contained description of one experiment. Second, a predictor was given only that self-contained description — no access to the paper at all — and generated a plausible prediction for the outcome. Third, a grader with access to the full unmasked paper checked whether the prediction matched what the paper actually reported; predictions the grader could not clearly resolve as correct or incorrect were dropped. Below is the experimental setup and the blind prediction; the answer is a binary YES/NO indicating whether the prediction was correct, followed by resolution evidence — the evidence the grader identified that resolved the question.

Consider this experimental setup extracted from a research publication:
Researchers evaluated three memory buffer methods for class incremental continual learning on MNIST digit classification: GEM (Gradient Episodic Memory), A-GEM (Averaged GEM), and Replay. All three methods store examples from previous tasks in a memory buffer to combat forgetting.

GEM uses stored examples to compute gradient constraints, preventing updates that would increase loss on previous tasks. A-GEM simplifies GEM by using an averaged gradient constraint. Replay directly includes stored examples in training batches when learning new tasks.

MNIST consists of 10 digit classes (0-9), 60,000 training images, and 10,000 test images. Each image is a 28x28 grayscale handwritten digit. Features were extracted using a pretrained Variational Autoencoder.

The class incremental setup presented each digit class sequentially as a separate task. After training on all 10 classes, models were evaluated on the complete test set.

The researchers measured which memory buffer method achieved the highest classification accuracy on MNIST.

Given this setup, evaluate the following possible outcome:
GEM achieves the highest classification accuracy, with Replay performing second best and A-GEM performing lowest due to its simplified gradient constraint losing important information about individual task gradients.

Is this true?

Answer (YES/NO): NO